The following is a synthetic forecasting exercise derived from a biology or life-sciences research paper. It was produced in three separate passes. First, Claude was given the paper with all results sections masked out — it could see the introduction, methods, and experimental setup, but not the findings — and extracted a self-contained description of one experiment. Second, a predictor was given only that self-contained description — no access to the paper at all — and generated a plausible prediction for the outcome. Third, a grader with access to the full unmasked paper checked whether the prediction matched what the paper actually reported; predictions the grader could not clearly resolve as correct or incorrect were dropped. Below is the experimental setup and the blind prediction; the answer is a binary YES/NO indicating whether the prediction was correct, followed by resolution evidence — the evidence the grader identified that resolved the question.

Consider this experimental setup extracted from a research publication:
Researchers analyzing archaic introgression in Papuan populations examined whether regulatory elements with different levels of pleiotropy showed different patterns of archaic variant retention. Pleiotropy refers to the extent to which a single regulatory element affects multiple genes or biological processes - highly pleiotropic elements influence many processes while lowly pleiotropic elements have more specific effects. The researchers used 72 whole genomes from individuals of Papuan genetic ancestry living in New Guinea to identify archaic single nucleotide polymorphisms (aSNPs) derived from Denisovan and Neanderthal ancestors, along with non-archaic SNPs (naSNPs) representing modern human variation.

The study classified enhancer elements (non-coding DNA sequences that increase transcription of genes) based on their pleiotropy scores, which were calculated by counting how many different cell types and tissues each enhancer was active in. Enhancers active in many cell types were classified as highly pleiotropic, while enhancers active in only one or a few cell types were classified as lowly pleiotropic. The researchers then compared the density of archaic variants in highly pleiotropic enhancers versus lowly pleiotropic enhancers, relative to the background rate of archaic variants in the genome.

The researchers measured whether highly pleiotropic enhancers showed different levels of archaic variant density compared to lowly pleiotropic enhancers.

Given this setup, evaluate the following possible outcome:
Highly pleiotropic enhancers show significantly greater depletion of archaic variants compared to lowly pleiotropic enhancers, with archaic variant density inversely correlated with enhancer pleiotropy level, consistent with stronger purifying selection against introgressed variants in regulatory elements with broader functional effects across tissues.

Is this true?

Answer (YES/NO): NO